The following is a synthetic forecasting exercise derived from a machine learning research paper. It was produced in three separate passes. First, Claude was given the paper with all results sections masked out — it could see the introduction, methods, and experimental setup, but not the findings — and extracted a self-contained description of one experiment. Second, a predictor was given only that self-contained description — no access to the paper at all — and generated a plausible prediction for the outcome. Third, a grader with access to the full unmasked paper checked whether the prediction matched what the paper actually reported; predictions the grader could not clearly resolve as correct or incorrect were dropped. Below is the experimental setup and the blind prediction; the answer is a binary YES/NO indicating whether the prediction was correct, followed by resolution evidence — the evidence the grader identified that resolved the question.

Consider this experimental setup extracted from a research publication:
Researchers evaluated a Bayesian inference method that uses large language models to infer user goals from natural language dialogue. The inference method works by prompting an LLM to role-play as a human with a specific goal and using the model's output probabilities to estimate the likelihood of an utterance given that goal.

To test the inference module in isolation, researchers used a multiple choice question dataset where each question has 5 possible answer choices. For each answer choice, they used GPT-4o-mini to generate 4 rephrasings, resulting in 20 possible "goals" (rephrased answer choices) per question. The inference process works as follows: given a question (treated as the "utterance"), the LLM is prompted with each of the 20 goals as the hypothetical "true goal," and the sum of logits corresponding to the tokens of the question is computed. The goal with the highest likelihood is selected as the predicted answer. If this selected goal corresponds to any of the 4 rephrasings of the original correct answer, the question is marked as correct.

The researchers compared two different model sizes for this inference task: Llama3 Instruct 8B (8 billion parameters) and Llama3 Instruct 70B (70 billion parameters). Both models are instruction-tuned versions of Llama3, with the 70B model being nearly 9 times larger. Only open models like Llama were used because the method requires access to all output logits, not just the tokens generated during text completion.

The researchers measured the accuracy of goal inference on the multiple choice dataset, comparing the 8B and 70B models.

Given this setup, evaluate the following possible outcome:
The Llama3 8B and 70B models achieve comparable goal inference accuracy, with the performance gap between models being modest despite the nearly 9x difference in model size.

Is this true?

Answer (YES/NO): NO